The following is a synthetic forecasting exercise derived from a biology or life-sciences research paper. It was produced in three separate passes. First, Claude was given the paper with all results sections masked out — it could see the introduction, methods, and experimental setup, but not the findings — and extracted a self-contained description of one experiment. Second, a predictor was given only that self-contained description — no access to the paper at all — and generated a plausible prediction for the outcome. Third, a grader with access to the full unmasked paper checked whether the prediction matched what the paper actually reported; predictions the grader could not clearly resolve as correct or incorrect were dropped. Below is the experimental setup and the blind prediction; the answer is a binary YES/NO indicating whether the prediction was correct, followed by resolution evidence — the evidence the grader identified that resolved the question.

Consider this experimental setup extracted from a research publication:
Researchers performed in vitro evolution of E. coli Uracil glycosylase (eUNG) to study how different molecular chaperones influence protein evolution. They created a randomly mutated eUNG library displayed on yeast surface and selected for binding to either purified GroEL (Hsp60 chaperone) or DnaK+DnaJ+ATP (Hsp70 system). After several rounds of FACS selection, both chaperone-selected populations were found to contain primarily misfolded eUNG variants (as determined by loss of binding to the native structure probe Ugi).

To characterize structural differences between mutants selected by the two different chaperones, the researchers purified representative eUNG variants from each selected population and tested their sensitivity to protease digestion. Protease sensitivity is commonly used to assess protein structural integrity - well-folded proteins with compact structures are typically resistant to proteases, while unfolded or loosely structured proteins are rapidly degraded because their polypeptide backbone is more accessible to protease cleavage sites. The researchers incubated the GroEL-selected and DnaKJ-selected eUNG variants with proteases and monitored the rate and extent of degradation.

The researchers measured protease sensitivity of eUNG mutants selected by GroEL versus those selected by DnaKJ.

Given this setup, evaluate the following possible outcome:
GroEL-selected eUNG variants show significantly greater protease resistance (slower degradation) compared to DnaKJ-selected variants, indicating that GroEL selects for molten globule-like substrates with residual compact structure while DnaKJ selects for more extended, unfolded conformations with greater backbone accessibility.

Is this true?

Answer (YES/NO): NO